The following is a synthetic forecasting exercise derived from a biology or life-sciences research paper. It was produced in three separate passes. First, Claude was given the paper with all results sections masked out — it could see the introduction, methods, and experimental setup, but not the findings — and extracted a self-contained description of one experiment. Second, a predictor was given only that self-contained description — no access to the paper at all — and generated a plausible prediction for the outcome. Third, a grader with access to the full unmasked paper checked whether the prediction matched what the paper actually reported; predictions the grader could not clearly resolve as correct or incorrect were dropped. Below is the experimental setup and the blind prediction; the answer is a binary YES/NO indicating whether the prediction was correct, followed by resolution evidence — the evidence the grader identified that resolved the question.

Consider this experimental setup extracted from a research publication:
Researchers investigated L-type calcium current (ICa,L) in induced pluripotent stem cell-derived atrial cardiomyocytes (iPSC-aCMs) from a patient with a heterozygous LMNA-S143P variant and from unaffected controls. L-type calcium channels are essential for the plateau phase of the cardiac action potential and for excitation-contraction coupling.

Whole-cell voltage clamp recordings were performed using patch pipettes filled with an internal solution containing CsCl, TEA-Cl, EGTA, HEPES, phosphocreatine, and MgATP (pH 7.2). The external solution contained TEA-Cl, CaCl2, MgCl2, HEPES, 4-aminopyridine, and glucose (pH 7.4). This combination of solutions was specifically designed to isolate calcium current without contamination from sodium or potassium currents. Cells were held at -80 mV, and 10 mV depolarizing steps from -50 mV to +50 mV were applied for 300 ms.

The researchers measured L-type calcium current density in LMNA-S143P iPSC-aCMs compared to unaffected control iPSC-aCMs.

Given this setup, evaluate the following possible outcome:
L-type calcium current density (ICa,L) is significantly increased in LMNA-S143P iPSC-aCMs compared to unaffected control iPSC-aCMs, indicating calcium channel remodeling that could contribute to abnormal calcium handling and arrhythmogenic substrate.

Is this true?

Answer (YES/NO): NO